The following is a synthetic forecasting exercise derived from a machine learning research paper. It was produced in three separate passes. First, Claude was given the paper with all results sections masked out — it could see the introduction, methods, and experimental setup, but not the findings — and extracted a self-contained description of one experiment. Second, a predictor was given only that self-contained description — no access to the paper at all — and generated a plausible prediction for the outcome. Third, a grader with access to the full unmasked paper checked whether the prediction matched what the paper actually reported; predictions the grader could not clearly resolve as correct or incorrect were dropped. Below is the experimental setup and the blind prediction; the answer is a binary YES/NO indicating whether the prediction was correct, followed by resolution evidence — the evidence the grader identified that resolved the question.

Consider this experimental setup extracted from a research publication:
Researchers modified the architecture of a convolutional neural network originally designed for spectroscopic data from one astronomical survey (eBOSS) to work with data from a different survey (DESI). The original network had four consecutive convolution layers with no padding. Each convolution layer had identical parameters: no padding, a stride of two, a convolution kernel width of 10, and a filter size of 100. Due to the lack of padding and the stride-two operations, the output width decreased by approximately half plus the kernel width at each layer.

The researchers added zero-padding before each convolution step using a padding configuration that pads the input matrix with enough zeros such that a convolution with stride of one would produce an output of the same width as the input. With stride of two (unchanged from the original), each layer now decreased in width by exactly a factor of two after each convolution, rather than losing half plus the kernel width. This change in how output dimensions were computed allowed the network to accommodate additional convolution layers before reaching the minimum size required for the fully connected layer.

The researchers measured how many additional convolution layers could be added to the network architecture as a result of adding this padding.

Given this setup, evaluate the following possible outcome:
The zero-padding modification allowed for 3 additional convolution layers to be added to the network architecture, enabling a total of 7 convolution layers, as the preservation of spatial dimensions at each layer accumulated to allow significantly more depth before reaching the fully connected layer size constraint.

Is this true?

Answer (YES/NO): NO